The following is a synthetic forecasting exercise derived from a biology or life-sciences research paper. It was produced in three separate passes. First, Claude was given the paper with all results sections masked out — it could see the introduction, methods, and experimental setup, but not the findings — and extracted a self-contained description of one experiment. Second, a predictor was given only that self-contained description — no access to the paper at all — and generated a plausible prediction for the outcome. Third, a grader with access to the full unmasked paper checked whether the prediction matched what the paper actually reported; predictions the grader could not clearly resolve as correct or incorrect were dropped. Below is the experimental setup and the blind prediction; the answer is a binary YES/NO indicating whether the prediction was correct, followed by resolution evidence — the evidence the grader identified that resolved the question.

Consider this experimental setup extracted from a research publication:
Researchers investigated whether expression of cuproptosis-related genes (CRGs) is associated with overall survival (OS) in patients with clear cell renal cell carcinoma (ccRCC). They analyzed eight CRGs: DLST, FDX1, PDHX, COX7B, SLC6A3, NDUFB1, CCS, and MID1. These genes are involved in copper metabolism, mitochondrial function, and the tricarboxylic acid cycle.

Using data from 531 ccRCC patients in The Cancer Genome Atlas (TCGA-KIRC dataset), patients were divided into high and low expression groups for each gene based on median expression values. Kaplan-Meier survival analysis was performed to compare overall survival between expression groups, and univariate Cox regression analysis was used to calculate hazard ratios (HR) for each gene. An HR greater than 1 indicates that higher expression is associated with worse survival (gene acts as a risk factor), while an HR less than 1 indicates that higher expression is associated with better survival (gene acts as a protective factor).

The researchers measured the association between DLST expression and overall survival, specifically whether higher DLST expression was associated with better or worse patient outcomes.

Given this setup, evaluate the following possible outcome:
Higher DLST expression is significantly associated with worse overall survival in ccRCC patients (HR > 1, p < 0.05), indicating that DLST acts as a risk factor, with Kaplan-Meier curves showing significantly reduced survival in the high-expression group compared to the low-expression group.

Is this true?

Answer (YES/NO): NO